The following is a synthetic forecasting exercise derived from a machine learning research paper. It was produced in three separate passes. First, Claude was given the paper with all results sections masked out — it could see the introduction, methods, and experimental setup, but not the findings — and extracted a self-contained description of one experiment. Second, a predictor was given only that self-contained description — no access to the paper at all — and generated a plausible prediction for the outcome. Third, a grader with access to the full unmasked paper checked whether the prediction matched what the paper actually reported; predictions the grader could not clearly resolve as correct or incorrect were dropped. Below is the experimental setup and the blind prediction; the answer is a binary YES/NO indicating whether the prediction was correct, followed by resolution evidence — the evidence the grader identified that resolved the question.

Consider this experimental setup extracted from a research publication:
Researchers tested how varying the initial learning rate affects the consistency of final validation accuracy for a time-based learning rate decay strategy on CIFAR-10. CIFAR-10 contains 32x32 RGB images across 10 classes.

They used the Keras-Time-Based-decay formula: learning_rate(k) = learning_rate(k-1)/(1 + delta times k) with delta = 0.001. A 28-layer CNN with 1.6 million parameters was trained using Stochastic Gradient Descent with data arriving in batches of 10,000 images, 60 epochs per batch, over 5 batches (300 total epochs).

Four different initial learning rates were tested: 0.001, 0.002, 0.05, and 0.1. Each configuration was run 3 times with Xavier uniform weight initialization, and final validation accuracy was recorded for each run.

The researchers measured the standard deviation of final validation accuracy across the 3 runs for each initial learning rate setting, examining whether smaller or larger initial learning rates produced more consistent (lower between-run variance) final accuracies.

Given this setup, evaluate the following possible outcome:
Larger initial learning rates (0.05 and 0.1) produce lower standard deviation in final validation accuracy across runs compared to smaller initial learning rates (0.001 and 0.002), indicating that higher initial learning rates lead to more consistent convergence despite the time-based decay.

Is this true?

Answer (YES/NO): NO